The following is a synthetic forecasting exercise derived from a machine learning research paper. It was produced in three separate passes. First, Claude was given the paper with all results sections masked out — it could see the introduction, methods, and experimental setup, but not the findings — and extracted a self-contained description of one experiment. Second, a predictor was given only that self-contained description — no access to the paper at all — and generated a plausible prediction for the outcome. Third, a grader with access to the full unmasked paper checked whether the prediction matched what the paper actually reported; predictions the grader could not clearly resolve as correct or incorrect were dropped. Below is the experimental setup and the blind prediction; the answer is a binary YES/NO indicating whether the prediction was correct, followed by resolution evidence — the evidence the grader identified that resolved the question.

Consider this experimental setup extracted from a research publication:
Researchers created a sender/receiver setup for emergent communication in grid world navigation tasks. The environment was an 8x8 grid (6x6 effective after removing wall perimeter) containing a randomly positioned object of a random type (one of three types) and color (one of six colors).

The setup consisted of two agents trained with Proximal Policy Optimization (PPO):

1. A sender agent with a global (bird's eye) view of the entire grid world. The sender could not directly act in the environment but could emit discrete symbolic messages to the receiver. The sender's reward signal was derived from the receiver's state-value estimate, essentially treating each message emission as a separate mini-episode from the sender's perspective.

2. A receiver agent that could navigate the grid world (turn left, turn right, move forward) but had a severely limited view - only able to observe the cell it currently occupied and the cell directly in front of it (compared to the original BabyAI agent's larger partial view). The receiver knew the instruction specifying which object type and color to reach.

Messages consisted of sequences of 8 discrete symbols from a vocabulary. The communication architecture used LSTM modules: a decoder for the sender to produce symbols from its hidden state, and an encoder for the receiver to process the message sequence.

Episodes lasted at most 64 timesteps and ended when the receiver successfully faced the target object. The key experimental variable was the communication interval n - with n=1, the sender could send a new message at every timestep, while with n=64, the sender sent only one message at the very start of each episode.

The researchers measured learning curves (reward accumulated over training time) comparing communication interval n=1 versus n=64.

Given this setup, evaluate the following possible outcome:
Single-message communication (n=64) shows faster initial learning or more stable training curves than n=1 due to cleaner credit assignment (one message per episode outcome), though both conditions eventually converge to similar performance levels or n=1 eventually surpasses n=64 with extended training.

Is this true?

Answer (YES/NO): NO